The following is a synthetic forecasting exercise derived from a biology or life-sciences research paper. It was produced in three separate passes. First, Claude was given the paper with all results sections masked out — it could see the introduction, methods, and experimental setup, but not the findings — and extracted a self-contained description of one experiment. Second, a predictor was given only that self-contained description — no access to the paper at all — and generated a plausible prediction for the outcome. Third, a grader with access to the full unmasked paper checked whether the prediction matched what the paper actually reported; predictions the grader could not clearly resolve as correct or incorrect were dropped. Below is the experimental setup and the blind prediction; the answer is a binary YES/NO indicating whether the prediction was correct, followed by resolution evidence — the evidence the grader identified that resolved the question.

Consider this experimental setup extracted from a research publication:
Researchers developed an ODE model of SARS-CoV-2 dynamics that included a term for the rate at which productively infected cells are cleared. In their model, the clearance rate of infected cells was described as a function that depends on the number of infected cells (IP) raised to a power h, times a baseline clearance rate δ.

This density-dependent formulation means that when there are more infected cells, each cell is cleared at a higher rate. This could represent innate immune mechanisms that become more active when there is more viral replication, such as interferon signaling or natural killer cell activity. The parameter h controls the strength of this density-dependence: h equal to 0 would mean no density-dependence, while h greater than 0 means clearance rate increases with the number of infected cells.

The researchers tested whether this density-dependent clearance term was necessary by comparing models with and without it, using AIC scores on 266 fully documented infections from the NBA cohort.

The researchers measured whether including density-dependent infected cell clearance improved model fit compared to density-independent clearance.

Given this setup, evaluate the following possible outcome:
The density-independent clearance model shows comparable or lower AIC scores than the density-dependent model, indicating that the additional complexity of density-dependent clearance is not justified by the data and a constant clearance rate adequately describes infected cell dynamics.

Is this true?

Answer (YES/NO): NO